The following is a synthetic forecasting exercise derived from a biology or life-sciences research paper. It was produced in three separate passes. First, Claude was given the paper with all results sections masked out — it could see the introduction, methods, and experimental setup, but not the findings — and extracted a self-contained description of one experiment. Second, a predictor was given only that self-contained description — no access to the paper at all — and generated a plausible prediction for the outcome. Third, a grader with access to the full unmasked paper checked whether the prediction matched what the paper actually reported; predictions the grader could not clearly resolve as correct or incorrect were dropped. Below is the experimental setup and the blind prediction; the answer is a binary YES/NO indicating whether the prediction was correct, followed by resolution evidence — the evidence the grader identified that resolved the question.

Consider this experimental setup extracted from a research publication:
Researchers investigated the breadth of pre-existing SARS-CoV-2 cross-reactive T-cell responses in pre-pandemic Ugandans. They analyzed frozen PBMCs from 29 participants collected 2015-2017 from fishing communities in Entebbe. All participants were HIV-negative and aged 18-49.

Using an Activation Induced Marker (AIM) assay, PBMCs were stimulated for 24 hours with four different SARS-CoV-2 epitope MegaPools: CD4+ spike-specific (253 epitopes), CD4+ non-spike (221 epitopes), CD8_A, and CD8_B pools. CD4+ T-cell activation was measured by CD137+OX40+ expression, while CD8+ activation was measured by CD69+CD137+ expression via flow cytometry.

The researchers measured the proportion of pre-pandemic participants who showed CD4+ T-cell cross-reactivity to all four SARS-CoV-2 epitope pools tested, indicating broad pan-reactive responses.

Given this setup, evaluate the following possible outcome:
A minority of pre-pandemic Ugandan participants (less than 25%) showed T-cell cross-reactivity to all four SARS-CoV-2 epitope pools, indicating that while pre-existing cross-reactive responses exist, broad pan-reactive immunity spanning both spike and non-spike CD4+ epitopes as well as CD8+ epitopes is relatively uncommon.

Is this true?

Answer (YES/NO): YES